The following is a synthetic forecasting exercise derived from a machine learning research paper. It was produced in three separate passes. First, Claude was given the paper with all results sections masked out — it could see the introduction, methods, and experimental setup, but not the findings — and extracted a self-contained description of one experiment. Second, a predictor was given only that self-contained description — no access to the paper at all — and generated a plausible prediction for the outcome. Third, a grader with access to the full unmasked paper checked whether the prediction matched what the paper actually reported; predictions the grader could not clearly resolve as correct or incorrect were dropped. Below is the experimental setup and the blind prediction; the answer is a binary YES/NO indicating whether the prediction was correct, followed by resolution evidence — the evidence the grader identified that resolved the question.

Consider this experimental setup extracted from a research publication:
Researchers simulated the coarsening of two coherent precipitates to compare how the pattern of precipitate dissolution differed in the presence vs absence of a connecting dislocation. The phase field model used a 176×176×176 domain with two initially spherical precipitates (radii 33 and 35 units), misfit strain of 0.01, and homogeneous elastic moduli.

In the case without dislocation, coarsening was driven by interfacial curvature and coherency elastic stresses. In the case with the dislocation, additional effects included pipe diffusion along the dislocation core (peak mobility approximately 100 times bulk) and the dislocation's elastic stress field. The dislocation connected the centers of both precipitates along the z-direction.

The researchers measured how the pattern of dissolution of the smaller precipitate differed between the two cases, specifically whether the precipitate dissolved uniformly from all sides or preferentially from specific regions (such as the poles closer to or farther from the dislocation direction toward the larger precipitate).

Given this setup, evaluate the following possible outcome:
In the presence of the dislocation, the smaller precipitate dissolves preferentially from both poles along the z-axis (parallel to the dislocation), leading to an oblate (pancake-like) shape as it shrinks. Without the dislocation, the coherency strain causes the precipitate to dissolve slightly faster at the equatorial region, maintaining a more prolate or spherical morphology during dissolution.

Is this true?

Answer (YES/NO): NO